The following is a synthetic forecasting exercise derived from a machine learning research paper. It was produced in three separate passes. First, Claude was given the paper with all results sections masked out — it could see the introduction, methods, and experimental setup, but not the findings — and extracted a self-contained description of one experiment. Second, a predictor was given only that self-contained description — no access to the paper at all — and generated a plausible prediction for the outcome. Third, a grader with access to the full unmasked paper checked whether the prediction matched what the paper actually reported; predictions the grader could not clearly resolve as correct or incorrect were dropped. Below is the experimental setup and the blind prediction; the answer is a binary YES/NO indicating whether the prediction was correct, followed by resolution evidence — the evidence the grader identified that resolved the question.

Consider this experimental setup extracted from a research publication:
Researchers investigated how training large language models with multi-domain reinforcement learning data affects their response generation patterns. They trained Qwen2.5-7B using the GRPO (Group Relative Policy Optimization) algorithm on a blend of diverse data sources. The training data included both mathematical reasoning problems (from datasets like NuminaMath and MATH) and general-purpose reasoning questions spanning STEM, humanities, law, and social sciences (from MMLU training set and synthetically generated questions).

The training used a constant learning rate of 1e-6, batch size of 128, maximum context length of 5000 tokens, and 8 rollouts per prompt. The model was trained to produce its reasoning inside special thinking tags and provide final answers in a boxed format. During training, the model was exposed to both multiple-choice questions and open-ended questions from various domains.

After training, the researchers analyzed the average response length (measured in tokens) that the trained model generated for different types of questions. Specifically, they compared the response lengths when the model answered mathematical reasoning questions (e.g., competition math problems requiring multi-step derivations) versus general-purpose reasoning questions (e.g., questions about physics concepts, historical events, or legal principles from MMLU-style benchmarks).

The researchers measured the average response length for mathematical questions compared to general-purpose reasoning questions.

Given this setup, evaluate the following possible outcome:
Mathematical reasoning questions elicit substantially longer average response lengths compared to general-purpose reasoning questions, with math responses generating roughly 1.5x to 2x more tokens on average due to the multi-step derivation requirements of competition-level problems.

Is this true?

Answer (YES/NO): YES